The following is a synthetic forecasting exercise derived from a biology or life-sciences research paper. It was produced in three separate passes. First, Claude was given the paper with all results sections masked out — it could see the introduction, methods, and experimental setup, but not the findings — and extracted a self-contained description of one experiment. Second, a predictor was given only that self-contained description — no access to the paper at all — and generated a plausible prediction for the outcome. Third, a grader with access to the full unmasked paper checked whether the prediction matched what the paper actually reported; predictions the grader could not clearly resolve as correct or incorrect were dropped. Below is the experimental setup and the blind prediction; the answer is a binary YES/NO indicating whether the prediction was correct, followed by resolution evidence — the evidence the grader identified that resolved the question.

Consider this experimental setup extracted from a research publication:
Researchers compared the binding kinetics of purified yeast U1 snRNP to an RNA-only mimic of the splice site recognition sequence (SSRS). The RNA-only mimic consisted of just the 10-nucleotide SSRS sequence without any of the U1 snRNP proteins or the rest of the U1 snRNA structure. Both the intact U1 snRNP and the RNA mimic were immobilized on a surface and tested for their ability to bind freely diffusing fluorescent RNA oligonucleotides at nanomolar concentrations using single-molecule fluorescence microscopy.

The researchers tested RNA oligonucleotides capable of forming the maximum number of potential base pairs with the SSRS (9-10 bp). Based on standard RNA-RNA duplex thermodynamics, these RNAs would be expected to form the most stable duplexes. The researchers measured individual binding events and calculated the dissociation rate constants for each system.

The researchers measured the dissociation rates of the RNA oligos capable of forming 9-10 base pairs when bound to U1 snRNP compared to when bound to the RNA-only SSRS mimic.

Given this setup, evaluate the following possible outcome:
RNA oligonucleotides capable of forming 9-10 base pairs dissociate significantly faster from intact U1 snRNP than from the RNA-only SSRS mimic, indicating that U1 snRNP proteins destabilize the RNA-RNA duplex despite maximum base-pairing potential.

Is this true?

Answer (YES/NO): YES